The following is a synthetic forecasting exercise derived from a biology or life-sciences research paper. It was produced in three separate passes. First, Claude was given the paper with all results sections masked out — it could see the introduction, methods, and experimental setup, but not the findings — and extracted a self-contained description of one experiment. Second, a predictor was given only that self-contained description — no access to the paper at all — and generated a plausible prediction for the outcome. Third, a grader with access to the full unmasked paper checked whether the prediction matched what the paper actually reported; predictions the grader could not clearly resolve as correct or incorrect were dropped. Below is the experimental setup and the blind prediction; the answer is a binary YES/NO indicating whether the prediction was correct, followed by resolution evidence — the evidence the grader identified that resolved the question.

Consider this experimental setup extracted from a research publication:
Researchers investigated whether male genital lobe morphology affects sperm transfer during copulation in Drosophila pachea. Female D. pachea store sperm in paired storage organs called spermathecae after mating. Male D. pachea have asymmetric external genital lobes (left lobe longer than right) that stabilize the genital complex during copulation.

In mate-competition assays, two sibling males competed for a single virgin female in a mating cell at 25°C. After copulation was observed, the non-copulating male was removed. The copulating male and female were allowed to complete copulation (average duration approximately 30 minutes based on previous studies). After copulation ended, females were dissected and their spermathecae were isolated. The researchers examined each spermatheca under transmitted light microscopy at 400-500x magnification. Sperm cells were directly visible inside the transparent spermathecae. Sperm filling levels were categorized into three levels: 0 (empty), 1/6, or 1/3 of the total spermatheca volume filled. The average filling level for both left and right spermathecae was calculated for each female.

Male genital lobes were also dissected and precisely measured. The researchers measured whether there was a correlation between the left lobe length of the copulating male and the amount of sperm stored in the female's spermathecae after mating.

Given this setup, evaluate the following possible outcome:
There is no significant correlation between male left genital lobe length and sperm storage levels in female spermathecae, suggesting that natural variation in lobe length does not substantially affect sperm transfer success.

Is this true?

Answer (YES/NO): YES